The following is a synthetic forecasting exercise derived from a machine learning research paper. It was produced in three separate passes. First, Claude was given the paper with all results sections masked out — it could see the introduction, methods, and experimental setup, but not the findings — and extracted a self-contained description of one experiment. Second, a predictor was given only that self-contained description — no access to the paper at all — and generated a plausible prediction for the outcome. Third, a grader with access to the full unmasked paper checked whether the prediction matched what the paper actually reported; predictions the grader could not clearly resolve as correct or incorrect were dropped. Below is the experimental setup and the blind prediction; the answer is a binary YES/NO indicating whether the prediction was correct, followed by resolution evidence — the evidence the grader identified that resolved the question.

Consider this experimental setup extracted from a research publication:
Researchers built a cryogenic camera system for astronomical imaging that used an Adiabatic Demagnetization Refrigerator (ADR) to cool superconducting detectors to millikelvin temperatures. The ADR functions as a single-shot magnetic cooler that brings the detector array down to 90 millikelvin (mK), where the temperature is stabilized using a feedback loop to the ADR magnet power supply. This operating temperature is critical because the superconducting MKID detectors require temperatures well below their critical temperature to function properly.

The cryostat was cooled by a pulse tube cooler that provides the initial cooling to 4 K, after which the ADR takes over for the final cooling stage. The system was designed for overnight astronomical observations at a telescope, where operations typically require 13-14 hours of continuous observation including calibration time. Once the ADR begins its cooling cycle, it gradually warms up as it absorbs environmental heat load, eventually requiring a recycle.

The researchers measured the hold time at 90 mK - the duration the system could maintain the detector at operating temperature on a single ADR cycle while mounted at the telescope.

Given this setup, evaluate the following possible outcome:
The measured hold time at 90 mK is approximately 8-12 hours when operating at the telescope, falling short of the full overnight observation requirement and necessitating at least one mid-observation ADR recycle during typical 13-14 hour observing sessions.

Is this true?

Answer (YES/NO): NO